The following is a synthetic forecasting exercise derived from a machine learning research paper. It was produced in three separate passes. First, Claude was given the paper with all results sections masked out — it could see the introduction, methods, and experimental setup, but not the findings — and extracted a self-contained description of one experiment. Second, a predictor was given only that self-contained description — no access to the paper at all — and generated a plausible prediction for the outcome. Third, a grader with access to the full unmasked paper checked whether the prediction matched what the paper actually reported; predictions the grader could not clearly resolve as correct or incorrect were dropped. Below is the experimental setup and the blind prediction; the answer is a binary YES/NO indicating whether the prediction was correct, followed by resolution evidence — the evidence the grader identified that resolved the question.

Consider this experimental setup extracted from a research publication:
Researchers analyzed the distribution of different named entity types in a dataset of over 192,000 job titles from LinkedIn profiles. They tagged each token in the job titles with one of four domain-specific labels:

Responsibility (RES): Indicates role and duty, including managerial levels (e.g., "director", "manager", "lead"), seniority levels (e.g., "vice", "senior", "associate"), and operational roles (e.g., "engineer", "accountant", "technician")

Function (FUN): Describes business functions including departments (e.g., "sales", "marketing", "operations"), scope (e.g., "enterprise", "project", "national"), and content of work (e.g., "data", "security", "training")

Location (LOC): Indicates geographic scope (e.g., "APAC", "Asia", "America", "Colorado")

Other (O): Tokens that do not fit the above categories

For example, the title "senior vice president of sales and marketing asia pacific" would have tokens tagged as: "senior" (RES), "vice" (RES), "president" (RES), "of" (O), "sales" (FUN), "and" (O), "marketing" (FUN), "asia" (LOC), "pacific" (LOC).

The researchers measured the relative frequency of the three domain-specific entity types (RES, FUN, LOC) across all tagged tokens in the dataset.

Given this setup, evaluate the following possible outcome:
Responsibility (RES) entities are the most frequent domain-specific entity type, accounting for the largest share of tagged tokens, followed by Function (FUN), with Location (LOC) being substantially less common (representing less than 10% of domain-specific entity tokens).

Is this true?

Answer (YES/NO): YES